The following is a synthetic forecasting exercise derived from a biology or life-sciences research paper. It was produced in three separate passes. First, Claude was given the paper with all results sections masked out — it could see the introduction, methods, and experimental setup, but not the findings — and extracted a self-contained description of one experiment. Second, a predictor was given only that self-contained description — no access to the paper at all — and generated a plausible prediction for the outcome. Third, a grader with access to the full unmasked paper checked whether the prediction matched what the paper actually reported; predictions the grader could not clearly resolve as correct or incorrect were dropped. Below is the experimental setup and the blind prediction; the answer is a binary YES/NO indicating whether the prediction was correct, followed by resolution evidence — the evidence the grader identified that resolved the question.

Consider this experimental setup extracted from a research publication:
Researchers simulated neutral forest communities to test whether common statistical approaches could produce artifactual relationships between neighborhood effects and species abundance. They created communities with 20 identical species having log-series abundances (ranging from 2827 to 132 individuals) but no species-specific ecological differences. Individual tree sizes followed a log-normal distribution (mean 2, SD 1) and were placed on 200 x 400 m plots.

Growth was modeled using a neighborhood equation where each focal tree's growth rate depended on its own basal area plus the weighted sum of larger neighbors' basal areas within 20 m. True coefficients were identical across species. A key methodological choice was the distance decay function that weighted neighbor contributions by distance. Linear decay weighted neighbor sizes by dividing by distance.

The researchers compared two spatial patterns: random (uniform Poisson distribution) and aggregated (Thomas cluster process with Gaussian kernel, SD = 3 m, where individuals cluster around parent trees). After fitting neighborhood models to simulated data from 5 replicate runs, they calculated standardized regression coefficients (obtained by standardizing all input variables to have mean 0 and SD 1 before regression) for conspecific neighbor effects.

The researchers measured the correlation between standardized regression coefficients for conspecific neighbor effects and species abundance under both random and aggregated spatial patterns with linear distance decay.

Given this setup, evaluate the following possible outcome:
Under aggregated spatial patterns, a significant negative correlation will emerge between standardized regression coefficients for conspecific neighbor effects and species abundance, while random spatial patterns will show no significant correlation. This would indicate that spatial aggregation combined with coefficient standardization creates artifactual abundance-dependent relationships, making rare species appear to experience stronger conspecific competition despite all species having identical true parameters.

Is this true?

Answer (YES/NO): NO